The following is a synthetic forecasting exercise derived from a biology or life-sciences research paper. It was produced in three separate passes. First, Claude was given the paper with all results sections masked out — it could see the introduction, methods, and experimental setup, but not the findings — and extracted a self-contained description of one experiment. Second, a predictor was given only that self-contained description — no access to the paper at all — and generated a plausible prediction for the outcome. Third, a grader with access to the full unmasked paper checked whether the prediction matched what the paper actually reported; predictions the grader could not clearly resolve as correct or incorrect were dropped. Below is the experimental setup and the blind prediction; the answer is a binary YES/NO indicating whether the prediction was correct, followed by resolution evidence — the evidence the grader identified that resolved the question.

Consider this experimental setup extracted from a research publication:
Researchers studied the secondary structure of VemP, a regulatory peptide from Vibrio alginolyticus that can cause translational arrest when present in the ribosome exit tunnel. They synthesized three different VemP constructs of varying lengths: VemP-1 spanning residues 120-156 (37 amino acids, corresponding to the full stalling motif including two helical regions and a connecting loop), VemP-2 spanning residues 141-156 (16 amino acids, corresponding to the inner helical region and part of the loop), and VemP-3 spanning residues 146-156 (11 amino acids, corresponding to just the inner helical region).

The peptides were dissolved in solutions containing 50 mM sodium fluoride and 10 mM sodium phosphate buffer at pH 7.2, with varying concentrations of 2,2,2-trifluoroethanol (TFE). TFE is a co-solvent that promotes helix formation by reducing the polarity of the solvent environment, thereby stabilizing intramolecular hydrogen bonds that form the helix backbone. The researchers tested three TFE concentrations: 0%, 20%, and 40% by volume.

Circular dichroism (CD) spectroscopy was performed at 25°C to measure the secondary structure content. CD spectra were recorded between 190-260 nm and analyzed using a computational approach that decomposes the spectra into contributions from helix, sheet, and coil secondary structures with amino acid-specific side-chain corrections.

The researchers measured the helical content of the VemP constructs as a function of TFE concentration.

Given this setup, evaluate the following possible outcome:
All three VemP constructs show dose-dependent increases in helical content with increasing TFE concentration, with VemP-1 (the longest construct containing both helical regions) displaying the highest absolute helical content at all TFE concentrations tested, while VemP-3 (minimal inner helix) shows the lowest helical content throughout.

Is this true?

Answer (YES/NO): NO